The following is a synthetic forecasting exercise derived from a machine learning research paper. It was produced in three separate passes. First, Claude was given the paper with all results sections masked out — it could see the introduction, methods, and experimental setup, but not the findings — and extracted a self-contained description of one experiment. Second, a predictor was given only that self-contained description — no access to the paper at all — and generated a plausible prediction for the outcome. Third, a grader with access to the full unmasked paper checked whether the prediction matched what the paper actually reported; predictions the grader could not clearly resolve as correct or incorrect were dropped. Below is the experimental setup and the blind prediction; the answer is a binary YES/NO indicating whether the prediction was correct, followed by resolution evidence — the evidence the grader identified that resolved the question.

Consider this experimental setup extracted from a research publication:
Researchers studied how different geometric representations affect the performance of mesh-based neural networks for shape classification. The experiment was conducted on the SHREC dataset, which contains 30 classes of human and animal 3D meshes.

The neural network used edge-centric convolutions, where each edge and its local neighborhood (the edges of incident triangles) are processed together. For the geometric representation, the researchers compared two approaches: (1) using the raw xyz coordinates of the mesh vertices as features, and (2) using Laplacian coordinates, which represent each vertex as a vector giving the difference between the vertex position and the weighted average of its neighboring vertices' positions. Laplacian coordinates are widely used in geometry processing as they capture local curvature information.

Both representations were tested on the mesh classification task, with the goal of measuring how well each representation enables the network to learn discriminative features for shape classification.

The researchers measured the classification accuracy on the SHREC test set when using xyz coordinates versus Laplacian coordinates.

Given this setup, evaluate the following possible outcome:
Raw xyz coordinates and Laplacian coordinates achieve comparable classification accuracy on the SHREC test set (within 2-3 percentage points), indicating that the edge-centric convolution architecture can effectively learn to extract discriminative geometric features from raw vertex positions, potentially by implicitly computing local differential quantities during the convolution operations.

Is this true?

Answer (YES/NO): NO